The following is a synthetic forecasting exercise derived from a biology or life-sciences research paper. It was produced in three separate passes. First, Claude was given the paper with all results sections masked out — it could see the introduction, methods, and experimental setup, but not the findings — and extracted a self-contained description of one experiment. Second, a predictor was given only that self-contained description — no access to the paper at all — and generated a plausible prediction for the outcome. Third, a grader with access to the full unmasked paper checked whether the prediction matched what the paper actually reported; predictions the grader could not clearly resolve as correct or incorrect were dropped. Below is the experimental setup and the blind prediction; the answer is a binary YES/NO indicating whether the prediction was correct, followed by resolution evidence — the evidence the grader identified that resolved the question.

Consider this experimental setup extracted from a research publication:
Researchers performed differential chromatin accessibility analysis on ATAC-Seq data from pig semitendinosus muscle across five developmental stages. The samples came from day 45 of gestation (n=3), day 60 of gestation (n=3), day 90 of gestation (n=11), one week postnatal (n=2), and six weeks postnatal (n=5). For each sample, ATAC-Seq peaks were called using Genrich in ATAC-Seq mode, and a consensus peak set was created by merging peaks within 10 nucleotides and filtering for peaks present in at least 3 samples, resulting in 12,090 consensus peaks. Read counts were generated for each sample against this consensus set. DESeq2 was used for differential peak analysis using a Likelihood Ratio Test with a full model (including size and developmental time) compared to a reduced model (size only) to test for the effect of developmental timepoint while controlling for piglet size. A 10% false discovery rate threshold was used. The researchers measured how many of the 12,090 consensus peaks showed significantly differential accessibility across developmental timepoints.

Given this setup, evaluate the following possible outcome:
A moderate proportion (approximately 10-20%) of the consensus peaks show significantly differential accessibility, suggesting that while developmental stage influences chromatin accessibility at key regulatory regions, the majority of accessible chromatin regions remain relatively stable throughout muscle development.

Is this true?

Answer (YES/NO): NO